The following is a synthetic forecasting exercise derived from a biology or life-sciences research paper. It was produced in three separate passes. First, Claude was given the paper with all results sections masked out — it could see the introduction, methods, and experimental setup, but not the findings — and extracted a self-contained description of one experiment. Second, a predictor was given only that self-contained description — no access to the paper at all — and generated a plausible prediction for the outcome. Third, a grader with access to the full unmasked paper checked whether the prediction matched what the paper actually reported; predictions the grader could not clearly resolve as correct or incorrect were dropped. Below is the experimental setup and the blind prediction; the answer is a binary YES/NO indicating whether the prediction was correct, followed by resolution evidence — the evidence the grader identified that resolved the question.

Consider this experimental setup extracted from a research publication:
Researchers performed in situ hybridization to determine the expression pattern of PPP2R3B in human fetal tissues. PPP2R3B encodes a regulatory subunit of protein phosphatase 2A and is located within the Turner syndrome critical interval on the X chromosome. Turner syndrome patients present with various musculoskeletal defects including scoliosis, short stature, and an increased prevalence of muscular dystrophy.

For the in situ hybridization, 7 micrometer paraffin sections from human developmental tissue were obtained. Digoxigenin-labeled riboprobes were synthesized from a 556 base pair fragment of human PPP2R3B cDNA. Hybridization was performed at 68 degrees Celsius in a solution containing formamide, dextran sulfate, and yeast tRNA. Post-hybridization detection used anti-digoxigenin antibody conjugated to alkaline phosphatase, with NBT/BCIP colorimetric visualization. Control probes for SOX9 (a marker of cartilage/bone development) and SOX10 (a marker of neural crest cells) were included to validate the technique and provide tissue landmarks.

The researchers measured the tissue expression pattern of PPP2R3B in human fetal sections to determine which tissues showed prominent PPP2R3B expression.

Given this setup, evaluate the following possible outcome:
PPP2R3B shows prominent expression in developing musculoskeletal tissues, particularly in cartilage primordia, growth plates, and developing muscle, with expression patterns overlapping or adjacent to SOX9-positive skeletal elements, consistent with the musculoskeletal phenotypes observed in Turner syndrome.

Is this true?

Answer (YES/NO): YES